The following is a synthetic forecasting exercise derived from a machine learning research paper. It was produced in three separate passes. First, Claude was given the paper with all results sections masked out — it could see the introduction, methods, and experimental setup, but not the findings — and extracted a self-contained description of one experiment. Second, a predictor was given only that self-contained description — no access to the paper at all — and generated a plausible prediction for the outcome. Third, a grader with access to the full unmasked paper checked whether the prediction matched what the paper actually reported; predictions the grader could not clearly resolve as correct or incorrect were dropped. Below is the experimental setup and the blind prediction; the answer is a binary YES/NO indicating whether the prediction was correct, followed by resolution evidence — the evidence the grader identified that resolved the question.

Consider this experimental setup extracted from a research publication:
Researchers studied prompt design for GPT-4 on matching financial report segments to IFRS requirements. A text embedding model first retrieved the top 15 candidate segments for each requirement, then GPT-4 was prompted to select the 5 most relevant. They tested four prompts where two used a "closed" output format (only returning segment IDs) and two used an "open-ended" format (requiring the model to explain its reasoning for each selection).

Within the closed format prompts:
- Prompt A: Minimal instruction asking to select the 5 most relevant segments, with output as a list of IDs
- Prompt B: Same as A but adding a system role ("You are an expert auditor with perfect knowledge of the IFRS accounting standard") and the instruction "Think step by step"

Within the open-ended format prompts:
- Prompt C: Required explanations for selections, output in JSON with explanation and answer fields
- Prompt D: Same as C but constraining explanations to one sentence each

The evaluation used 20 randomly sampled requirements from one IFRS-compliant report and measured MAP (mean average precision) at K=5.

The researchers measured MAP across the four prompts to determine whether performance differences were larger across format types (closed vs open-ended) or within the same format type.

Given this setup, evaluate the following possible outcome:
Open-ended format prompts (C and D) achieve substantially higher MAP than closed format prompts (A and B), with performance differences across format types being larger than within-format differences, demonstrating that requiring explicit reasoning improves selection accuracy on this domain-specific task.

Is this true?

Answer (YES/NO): NO